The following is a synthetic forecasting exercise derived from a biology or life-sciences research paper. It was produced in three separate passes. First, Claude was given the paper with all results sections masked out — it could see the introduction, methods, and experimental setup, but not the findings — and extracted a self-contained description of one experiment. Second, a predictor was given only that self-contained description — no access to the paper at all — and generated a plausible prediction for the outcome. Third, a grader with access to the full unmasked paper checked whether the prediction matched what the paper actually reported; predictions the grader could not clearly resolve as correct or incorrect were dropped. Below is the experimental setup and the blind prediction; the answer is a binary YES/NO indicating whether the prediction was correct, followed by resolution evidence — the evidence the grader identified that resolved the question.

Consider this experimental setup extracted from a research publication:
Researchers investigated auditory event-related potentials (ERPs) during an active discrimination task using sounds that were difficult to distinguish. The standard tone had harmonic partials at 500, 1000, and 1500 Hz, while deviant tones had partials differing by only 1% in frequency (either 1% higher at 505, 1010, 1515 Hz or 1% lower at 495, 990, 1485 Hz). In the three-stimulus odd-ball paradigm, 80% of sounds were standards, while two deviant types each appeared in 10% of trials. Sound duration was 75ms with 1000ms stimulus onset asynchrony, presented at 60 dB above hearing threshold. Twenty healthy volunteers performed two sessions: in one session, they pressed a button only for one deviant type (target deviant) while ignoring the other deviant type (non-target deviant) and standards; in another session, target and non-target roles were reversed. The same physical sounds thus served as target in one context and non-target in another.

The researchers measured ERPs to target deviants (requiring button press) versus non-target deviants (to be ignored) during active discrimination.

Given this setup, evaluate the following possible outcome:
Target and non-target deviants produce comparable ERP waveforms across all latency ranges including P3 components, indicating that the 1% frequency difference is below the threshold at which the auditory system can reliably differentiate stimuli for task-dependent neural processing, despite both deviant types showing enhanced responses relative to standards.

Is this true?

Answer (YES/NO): NO